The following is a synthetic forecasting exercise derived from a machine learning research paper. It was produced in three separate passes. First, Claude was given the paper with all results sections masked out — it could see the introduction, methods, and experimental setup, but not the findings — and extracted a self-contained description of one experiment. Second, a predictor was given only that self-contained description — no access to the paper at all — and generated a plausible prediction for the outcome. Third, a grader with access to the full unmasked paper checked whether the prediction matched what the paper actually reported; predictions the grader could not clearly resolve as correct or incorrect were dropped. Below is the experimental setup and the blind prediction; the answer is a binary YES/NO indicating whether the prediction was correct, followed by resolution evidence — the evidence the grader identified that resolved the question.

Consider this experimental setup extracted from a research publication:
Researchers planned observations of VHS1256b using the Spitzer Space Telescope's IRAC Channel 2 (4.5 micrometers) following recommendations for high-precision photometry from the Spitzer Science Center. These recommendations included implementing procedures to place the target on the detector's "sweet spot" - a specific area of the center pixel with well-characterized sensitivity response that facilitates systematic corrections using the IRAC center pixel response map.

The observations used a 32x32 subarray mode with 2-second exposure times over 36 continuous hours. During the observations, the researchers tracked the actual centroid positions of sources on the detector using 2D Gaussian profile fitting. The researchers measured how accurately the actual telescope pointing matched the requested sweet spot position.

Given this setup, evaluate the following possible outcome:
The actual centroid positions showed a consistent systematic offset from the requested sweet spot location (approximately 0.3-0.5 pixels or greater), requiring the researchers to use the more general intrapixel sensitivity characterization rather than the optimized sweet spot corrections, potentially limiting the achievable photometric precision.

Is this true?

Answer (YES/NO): YES